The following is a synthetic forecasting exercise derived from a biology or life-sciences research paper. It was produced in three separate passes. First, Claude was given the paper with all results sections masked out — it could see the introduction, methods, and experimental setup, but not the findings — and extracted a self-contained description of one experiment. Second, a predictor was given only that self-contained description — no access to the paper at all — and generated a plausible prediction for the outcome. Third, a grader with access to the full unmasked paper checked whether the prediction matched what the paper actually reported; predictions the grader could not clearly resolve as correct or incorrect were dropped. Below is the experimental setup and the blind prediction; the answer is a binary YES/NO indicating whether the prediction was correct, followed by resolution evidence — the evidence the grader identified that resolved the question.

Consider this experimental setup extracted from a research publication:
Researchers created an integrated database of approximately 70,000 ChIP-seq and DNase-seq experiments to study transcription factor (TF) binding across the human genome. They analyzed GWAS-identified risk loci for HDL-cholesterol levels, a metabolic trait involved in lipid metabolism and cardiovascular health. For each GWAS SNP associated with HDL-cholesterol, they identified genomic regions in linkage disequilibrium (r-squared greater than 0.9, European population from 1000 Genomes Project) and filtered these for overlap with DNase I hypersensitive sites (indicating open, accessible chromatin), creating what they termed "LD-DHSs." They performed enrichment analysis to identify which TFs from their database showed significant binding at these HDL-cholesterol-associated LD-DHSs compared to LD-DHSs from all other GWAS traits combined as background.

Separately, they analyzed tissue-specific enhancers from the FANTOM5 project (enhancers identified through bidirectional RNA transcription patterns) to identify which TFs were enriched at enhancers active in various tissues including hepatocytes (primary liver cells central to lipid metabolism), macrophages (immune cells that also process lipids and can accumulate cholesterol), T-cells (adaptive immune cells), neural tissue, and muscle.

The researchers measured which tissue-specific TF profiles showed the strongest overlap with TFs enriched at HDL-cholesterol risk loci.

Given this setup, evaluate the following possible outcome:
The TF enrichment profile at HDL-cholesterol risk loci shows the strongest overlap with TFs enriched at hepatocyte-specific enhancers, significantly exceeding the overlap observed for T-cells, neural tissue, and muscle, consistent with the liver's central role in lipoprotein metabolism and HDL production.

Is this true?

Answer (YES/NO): NO